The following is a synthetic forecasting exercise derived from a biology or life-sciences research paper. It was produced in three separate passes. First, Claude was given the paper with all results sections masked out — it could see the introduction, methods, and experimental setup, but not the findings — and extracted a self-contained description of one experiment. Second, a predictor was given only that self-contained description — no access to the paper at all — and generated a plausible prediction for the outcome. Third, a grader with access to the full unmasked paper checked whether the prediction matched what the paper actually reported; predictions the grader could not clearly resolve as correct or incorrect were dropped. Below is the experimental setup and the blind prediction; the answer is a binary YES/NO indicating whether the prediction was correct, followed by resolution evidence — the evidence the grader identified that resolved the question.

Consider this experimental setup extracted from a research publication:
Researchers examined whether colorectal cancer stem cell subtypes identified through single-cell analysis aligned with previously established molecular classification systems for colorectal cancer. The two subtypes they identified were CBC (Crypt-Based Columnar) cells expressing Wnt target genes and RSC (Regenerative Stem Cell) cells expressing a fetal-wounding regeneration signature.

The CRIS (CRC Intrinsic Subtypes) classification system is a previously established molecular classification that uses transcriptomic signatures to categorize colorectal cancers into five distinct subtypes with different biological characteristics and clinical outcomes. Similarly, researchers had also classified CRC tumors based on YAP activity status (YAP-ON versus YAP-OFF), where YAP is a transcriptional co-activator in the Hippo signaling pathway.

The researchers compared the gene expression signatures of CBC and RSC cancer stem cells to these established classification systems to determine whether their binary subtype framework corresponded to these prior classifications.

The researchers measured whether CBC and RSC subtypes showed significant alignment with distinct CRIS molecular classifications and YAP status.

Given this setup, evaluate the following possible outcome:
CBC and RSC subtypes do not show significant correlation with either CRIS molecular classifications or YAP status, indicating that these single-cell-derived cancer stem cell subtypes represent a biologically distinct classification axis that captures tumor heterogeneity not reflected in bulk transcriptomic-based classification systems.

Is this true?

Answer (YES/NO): NO